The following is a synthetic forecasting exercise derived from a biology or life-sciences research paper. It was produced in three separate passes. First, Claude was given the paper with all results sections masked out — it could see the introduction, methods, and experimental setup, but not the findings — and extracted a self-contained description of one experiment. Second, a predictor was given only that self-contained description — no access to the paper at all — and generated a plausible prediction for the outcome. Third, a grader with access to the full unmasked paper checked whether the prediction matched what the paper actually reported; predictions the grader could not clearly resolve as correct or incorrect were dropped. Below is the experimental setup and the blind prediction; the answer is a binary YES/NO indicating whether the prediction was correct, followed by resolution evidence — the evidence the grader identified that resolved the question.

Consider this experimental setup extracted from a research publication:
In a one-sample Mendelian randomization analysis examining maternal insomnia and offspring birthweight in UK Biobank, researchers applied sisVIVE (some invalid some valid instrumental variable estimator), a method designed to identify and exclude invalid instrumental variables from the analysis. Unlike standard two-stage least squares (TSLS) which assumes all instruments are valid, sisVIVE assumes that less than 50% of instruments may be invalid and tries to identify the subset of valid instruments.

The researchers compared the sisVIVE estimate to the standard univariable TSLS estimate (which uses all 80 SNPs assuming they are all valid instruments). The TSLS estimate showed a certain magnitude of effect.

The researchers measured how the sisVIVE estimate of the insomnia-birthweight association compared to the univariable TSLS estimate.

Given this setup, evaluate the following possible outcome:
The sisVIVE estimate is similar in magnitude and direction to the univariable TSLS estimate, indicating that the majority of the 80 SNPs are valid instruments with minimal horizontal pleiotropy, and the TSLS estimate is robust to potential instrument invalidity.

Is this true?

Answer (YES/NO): NO